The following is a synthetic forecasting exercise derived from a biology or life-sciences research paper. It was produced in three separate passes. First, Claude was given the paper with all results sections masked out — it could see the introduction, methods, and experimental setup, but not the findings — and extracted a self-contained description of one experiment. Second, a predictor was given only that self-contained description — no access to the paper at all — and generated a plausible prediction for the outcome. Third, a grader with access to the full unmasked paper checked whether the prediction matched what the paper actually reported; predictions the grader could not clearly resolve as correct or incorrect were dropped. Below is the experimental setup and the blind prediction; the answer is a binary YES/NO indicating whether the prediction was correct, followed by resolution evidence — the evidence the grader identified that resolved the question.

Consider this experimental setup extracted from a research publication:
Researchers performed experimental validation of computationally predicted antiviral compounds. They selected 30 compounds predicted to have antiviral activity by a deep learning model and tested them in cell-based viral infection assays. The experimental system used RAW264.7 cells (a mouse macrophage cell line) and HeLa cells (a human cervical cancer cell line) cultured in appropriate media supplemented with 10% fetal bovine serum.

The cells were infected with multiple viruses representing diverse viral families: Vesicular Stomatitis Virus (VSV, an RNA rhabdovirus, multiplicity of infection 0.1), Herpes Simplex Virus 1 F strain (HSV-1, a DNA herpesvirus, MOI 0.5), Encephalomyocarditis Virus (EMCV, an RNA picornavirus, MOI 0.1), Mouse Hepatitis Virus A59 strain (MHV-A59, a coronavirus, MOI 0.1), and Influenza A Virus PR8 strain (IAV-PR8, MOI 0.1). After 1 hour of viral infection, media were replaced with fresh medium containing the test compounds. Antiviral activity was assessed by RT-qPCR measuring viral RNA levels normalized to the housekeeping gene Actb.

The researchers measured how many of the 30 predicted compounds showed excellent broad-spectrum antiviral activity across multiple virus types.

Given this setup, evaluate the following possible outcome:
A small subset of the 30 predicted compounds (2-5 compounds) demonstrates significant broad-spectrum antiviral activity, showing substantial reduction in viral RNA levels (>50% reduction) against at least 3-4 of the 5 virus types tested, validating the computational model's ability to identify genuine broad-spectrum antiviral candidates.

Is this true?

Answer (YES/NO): NO